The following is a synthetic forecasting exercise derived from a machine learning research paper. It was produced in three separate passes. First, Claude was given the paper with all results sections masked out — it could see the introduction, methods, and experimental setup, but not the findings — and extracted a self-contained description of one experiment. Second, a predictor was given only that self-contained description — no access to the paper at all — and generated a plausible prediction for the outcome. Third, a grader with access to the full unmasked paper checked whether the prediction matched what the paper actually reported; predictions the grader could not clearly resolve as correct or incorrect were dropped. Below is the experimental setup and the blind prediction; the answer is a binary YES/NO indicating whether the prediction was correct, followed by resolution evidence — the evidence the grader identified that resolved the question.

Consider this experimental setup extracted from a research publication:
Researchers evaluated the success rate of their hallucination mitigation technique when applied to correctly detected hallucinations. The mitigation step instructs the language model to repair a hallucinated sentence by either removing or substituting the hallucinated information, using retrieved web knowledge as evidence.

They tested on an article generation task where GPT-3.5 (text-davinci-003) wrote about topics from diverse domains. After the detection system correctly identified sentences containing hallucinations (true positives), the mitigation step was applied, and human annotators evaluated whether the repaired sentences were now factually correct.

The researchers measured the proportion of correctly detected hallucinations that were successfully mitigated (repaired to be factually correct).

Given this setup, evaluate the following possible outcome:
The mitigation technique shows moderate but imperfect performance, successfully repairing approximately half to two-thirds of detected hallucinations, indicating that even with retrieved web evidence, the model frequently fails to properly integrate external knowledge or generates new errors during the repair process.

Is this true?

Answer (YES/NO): YES